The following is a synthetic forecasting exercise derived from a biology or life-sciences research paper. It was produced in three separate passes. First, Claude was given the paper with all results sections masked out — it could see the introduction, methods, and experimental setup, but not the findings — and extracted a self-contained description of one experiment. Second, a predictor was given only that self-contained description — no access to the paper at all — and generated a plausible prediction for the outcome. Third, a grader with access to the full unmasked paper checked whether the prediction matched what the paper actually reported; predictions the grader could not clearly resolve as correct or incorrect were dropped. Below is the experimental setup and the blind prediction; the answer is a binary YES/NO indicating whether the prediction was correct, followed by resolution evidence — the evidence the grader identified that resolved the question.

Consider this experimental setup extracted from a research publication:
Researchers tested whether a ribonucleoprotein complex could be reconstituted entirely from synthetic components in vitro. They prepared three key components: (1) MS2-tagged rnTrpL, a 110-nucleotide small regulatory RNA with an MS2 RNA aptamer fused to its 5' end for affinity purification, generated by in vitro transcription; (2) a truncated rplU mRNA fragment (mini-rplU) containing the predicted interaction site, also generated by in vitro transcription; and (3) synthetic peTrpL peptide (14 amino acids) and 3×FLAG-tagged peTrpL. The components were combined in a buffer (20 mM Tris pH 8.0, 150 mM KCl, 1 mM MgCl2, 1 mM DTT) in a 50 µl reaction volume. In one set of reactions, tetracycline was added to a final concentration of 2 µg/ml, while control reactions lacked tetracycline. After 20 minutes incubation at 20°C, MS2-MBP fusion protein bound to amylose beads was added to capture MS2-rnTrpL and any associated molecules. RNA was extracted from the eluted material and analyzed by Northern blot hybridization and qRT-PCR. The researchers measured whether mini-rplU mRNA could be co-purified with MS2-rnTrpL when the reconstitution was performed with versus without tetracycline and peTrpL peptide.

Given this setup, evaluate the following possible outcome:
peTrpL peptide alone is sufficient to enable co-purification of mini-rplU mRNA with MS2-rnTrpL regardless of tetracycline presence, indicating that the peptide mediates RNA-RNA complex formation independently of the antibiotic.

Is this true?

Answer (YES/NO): NO